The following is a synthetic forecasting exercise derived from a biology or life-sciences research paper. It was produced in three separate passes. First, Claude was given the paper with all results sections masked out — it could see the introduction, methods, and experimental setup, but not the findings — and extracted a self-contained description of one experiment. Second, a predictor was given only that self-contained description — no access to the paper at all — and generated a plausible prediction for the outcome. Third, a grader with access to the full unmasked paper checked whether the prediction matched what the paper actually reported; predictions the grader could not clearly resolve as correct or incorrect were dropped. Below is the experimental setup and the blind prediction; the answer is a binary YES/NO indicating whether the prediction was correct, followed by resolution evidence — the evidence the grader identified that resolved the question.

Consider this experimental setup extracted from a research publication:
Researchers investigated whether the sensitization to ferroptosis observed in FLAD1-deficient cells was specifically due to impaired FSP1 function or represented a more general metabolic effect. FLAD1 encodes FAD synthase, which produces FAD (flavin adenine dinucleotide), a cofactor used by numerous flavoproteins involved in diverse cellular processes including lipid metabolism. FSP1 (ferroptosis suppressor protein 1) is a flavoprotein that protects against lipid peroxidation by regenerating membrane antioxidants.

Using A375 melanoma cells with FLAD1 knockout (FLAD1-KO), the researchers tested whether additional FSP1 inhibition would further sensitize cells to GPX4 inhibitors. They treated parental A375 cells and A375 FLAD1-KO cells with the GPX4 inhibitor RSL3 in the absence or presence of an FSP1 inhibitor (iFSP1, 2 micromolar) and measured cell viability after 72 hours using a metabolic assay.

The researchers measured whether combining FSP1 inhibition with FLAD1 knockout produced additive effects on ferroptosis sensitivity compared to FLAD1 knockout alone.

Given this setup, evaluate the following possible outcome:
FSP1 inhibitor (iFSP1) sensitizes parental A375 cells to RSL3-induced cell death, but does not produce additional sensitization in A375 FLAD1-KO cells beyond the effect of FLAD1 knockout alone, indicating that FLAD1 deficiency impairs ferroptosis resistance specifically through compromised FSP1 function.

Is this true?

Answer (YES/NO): YES